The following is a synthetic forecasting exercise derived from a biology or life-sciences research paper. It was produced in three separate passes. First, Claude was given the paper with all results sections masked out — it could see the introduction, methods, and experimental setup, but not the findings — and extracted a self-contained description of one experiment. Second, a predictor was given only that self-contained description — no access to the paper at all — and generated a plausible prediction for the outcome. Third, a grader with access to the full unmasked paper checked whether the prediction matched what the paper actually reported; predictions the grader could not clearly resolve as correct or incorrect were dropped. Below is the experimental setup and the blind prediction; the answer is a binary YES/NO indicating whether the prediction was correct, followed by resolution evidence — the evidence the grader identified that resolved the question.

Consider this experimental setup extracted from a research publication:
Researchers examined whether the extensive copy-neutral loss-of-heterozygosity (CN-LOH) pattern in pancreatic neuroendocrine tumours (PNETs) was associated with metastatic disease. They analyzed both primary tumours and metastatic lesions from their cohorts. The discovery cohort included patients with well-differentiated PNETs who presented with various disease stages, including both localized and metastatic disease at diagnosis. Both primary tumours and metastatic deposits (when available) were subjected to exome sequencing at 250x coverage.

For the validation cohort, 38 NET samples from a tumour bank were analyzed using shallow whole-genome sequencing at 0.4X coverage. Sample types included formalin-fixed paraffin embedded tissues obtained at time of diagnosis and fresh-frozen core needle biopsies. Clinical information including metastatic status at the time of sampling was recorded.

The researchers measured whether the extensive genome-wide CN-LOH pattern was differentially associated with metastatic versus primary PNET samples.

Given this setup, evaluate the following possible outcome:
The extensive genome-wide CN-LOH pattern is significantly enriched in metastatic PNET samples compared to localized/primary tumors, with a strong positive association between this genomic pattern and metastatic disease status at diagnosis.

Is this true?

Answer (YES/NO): NO